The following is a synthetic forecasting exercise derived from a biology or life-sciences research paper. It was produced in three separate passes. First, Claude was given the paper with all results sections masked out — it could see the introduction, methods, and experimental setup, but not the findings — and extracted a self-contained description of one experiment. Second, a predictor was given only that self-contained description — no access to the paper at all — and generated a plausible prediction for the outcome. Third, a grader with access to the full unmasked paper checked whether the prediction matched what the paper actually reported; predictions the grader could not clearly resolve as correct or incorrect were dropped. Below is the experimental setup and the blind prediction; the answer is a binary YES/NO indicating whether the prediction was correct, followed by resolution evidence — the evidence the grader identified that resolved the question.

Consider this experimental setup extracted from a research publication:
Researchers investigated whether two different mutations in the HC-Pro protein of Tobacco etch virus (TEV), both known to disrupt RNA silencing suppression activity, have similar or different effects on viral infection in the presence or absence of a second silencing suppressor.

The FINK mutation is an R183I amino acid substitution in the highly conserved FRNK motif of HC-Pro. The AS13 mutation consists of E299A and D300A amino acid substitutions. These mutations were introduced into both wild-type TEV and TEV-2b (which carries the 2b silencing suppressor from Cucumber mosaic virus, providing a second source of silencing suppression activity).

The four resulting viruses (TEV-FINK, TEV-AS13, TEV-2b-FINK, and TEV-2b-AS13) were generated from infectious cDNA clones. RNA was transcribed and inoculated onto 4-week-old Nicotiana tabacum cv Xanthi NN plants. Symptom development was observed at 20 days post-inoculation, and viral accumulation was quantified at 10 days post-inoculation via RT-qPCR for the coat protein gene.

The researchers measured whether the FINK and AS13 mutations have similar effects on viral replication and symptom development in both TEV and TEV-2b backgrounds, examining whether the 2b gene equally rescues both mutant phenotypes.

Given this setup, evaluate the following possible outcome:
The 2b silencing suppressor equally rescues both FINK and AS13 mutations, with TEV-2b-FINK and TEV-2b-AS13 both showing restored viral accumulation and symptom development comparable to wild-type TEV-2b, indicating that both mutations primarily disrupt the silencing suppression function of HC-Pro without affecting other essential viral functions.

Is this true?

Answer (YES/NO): NO